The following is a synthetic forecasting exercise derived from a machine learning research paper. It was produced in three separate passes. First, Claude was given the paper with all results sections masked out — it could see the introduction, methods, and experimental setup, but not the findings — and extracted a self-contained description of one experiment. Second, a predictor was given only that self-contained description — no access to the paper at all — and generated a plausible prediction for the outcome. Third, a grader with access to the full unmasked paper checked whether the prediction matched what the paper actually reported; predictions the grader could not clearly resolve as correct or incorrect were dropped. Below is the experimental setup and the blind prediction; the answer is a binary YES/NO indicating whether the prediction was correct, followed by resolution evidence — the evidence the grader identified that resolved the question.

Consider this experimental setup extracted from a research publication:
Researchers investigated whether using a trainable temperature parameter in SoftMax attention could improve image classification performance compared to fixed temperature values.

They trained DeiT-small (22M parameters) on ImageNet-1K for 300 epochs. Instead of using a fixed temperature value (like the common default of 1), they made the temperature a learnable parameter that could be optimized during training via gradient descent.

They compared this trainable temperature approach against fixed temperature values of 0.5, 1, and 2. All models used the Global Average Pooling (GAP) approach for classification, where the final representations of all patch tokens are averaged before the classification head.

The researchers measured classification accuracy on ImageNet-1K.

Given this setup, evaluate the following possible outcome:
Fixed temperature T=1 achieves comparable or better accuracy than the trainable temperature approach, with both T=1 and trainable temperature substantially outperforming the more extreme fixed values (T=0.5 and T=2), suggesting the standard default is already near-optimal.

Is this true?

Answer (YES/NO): NO